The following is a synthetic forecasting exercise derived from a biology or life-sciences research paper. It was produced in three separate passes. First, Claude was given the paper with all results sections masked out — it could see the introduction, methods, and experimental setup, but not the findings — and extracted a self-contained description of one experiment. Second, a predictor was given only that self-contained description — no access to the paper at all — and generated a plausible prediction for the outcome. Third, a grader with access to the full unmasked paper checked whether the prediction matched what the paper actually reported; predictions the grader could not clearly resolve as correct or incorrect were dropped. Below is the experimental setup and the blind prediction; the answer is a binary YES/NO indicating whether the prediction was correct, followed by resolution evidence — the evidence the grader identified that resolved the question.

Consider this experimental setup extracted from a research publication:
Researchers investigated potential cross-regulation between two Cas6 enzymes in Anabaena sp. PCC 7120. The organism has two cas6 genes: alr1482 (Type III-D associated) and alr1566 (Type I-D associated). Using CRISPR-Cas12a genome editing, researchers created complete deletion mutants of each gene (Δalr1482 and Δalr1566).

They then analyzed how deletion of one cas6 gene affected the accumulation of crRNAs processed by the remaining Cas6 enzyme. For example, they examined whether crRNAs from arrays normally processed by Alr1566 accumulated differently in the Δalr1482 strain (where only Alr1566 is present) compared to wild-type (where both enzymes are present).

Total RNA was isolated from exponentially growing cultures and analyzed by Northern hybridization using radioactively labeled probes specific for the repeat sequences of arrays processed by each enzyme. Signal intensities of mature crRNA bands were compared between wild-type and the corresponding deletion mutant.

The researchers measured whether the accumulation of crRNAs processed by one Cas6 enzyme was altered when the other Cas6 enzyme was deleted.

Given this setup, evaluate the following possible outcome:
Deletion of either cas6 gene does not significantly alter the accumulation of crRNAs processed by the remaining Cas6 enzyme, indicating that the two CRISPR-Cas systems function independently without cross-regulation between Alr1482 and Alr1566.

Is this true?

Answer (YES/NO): NO